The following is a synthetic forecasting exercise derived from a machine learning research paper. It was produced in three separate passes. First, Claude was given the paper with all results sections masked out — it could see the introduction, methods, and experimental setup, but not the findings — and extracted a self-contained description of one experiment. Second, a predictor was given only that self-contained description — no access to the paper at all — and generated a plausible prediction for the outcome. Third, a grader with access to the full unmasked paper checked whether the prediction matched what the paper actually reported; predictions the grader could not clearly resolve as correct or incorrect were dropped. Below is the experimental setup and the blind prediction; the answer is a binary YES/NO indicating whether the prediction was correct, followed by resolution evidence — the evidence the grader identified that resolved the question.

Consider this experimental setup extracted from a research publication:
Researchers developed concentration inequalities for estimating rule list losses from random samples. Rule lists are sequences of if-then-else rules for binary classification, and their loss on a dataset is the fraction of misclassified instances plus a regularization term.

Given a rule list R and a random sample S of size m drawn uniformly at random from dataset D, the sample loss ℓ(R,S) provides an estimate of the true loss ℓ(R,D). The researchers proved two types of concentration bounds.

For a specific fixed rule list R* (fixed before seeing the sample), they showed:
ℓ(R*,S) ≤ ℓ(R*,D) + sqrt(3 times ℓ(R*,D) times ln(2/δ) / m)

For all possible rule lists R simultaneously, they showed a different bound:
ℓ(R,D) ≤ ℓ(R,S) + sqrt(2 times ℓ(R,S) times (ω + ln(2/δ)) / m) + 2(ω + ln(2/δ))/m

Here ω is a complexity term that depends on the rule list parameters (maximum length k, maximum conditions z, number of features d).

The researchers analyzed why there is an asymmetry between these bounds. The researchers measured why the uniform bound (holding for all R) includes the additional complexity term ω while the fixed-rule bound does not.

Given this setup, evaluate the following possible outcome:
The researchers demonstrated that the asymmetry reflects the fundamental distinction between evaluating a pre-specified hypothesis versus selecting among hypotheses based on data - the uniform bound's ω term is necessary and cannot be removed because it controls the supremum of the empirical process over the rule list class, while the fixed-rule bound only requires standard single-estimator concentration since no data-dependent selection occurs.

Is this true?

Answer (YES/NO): NO